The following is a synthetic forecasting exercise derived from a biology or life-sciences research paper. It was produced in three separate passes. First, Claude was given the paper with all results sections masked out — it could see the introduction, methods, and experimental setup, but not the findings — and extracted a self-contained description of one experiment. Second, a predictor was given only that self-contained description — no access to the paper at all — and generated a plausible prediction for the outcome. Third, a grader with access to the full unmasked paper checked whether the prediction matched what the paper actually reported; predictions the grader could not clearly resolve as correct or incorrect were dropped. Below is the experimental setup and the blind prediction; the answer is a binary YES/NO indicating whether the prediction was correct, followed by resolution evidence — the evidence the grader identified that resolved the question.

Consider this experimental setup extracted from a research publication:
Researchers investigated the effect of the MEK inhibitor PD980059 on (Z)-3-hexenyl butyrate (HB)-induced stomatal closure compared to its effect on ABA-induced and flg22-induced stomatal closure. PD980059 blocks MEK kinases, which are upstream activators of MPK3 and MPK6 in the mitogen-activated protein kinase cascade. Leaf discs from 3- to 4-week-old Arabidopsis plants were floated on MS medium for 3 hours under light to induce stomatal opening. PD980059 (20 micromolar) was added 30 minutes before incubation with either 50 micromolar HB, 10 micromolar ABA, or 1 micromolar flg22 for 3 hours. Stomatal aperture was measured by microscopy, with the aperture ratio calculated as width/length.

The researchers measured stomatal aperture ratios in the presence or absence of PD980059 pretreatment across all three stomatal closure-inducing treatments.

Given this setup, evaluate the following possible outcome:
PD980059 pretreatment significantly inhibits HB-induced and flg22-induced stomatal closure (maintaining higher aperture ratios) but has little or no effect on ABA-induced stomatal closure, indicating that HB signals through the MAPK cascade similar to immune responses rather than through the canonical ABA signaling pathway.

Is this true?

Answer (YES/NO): NO